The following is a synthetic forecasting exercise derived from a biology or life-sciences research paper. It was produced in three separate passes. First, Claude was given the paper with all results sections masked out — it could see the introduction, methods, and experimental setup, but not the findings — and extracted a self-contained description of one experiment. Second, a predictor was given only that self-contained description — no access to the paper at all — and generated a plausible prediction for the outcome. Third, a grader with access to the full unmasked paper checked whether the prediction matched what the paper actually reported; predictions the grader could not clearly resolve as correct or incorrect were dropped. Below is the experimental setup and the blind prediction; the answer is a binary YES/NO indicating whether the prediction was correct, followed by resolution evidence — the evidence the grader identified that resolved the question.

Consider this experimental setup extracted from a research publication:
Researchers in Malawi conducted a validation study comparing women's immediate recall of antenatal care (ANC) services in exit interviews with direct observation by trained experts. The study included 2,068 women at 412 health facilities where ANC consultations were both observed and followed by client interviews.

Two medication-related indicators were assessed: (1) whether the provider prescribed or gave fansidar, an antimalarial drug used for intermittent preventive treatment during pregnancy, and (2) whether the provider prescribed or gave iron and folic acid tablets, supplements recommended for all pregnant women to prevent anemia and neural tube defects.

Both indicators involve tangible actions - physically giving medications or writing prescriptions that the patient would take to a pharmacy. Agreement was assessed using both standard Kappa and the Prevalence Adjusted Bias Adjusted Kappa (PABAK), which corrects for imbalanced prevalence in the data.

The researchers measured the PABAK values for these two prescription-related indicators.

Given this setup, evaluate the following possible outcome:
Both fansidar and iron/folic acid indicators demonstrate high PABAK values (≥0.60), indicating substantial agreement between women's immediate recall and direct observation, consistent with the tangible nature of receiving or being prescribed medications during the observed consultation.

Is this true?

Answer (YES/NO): NO